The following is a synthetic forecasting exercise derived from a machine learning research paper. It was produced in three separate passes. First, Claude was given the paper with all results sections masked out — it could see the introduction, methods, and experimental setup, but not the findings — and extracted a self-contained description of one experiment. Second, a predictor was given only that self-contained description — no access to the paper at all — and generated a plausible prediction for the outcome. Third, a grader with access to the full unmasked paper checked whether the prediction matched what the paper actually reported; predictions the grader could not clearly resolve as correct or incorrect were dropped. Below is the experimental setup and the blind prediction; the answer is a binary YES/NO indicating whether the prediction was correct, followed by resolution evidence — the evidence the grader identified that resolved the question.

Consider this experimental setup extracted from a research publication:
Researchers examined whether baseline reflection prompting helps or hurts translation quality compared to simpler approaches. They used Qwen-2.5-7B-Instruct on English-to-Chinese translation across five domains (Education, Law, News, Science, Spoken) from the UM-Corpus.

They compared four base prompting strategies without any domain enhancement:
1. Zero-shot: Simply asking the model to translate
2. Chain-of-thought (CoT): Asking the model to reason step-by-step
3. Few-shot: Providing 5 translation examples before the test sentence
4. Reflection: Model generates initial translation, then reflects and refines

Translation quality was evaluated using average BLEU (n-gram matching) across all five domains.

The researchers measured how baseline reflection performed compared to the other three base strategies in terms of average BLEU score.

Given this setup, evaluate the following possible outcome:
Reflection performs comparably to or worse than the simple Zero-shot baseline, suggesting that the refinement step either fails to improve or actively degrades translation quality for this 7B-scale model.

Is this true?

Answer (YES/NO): YES